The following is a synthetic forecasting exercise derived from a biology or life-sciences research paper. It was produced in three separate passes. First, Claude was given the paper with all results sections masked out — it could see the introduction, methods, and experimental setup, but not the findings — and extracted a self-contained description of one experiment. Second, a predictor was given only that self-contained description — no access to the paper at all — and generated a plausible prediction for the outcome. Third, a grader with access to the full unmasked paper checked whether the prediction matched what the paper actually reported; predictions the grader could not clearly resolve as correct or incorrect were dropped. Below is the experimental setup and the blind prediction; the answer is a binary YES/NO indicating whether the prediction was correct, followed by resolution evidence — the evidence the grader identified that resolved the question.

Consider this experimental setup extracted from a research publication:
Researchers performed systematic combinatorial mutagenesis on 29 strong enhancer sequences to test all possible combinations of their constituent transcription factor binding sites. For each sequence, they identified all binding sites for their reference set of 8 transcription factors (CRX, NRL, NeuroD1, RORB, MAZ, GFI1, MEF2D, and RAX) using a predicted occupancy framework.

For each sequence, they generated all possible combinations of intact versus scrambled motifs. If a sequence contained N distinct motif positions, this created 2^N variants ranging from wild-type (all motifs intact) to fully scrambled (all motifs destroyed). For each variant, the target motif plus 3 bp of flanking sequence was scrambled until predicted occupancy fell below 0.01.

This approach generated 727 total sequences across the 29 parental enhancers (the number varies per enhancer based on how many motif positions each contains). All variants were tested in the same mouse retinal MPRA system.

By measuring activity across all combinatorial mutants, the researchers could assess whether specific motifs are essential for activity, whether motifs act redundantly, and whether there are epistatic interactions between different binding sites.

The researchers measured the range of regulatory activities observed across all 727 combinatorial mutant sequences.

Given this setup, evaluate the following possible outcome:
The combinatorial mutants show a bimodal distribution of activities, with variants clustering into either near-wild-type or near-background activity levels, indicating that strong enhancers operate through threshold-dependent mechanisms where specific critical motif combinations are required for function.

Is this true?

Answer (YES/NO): NO